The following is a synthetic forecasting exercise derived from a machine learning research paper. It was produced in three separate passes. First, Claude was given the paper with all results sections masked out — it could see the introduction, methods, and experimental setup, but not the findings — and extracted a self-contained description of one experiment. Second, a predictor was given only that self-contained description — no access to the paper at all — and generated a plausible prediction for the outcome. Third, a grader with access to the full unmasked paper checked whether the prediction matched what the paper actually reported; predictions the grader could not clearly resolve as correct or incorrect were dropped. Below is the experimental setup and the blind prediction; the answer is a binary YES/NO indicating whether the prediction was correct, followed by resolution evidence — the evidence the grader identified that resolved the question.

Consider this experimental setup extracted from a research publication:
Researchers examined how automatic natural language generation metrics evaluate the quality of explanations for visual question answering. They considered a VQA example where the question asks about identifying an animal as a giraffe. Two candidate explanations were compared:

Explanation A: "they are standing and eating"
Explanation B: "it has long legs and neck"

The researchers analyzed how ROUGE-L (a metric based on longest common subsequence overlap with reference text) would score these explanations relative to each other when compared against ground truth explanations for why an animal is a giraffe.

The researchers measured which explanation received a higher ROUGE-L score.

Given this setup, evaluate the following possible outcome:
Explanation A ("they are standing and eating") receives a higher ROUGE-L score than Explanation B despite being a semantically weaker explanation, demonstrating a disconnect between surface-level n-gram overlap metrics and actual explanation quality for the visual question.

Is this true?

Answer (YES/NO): YES